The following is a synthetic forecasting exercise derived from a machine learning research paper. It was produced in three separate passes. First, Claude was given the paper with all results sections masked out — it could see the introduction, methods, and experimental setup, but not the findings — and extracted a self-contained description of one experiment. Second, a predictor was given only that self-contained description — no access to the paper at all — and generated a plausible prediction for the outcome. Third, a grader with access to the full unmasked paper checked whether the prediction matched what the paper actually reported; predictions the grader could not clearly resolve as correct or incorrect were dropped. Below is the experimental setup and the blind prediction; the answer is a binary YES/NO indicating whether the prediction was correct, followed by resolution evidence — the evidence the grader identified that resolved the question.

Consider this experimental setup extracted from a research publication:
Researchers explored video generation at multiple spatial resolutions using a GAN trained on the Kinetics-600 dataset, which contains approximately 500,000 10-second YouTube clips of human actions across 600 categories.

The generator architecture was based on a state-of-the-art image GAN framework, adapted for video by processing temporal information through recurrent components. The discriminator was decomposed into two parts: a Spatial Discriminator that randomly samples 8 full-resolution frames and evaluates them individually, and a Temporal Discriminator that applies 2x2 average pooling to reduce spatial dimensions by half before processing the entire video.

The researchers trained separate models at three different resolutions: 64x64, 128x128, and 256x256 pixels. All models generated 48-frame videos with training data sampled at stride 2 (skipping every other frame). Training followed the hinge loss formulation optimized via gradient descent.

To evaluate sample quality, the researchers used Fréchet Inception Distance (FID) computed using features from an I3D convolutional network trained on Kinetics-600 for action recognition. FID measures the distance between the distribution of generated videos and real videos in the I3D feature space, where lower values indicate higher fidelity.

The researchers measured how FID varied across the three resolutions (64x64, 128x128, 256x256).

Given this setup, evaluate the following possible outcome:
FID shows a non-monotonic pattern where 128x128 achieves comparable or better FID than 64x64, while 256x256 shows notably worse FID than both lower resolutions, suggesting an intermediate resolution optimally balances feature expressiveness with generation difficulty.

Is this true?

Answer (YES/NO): NO